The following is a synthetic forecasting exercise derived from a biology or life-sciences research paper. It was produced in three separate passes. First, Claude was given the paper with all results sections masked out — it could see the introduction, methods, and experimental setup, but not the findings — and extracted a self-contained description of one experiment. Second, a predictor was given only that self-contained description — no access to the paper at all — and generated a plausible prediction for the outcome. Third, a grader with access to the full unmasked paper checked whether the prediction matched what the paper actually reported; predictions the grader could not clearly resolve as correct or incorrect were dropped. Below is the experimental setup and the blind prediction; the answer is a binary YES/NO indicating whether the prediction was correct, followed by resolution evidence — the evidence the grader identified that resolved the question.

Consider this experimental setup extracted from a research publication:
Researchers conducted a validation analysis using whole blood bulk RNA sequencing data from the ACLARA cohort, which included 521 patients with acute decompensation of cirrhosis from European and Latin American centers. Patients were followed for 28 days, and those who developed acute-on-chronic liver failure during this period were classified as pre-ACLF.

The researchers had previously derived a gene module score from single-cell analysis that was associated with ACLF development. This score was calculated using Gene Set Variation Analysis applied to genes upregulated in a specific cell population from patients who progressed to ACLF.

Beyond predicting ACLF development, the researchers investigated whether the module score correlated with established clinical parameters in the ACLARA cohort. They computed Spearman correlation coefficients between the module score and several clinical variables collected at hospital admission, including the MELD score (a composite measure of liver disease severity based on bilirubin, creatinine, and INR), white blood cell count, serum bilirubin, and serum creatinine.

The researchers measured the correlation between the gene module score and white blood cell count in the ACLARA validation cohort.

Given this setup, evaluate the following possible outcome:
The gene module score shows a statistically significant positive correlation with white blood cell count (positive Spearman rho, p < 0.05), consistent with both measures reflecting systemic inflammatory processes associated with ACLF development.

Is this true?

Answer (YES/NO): YES